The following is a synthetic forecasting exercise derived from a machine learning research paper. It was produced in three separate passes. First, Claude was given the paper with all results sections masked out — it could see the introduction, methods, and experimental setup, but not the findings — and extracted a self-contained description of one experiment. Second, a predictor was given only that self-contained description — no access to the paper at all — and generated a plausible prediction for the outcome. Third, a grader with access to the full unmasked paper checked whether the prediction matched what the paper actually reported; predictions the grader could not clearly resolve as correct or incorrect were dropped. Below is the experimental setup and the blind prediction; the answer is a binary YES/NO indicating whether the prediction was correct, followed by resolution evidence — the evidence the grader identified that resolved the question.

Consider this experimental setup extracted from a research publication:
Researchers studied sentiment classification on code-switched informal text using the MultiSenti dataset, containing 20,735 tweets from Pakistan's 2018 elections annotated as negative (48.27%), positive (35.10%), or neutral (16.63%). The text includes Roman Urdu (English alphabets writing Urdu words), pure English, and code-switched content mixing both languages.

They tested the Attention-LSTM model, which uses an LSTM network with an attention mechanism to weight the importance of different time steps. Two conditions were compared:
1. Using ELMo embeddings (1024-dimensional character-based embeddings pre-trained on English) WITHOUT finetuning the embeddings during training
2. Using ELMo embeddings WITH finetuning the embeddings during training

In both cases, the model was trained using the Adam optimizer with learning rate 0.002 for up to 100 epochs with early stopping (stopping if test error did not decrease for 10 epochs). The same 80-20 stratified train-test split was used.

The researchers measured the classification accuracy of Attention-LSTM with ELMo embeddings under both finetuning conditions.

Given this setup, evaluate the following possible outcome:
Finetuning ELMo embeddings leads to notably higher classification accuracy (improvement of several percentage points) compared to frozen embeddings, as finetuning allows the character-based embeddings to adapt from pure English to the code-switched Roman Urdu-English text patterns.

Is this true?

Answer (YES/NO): NO